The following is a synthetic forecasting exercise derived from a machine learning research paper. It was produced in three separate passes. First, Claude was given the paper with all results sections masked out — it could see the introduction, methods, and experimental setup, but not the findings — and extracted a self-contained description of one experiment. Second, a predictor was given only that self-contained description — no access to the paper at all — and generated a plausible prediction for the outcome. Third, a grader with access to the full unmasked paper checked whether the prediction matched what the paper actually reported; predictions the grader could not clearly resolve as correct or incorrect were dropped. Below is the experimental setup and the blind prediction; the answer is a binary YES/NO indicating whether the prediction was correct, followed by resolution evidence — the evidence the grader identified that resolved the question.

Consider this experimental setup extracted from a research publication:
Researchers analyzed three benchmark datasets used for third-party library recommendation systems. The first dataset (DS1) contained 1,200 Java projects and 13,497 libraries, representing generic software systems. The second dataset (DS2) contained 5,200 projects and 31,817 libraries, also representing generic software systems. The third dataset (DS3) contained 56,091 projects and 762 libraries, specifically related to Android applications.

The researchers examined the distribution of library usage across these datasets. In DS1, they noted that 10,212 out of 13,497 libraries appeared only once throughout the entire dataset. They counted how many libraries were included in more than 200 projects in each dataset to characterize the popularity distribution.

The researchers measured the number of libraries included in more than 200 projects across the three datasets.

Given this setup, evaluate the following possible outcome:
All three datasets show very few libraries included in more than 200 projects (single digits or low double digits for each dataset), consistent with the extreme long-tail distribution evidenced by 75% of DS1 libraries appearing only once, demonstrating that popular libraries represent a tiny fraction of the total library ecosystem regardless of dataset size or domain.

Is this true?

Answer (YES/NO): NO